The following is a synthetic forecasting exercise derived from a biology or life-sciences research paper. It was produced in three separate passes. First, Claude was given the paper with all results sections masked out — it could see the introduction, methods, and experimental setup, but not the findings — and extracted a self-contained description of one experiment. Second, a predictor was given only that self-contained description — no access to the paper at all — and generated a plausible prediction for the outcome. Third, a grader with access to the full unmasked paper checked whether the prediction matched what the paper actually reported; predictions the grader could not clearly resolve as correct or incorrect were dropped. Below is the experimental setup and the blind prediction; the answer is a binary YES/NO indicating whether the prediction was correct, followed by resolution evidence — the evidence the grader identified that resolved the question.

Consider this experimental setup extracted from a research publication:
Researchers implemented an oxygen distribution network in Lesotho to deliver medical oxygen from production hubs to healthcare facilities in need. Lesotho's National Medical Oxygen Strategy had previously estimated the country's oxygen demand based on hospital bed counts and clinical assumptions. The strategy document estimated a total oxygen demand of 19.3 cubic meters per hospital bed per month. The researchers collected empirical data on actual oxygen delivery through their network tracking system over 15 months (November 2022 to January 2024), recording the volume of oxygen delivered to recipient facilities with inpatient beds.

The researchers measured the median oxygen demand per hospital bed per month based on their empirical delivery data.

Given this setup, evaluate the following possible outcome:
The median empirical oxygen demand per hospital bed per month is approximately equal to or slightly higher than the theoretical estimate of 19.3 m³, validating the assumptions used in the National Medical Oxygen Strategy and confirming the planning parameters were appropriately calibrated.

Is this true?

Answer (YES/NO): NO